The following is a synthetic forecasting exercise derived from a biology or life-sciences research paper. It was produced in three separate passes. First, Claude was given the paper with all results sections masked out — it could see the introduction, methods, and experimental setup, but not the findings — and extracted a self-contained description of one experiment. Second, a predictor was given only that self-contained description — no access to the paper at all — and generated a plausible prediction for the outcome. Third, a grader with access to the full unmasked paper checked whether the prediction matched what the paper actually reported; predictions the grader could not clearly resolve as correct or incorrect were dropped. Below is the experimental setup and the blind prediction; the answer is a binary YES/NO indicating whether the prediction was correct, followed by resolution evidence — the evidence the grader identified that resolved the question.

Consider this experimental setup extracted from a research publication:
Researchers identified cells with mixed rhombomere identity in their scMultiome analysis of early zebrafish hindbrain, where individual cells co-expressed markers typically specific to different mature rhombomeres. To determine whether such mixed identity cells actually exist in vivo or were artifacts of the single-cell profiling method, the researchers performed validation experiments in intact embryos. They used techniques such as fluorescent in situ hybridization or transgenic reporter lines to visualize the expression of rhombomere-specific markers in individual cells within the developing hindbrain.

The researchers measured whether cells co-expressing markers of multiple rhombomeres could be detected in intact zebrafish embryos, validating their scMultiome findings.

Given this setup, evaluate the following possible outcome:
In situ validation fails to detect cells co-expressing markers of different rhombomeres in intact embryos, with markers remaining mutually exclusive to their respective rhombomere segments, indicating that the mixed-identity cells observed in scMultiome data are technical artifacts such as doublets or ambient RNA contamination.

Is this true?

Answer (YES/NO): NO